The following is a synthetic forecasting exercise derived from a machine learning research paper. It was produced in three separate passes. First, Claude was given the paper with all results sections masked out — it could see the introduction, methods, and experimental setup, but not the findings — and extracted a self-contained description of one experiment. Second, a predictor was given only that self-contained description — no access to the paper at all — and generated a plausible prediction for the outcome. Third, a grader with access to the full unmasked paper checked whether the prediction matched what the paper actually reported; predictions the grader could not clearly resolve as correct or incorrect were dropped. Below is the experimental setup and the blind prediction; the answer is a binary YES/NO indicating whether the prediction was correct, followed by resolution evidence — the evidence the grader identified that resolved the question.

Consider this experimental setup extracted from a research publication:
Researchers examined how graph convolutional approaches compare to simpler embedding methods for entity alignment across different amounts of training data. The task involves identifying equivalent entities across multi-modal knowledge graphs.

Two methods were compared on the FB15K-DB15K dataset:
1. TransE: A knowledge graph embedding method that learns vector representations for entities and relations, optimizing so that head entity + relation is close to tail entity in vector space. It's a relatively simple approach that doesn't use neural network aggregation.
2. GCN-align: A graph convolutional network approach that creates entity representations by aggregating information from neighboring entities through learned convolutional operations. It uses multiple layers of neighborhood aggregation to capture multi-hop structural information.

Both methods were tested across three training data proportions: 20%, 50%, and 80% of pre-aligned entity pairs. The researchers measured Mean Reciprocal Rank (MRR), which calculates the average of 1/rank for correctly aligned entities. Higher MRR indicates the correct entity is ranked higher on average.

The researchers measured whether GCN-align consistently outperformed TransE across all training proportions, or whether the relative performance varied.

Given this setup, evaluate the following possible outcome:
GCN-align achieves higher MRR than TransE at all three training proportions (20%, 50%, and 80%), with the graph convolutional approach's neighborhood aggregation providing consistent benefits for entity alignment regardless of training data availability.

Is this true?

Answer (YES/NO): NO